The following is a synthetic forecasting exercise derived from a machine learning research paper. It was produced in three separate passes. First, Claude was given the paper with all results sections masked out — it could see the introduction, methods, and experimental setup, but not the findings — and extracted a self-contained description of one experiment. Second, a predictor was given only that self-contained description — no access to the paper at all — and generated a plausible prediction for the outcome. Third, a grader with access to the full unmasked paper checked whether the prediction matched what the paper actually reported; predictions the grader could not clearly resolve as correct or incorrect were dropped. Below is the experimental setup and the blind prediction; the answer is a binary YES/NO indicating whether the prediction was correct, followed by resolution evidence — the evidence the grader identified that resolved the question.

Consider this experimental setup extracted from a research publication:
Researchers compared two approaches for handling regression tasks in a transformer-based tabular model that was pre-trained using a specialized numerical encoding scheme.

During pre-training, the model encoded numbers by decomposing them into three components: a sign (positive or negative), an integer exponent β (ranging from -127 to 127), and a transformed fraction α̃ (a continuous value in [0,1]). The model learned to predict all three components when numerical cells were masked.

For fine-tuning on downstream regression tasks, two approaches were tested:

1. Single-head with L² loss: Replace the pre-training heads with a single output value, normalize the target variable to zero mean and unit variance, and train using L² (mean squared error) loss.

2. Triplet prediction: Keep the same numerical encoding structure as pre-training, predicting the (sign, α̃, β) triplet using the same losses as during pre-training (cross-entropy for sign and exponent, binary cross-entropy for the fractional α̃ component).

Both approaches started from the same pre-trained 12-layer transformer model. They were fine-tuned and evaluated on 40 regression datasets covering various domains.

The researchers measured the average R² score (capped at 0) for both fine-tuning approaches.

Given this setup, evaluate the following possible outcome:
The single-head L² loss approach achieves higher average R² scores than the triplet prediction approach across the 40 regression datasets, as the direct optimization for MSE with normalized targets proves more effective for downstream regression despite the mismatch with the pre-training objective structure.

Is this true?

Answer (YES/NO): YES